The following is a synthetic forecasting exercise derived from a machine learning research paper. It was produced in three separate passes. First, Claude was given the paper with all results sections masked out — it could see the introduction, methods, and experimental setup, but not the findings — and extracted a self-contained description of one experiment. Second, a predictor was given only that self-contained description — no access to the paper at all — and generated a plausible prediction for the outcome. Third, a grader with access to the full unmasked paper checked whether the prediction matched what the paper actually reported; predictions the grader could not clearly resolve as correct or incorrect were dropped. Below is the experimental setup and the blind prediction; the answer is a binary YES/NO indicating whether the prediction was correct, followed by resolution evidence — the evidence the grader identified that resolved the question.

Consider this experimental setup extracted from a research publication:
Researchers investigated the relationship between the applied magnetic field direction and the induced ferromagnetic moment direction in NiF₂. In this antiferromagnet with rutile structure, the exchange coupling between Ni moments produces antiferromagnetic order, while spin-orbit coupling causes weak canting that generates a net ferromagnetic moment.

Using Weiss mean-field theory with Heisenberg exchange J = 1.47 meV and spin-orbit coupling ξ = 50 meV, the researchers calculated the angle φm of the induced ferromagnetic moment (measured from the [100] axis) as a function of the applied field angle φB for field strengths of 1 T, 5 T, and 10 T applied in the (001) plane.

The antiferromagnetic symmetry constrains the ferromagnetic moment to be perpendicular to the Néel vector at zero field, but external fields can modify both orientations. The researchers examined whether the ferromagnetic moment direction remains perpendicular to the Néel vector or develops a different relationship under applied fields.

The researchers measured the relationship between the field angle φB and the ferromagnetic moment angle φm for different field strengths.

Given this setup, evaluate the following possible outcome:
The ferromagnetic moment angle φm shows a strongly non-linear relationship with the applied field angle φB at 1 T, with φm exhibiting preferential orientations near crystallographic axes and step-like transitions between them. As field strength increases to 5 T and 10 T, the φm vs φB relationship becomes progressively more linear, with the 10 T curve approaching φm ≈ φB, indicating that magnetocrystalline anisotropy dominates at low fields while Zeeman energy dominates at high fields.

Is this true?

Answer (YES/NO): NO